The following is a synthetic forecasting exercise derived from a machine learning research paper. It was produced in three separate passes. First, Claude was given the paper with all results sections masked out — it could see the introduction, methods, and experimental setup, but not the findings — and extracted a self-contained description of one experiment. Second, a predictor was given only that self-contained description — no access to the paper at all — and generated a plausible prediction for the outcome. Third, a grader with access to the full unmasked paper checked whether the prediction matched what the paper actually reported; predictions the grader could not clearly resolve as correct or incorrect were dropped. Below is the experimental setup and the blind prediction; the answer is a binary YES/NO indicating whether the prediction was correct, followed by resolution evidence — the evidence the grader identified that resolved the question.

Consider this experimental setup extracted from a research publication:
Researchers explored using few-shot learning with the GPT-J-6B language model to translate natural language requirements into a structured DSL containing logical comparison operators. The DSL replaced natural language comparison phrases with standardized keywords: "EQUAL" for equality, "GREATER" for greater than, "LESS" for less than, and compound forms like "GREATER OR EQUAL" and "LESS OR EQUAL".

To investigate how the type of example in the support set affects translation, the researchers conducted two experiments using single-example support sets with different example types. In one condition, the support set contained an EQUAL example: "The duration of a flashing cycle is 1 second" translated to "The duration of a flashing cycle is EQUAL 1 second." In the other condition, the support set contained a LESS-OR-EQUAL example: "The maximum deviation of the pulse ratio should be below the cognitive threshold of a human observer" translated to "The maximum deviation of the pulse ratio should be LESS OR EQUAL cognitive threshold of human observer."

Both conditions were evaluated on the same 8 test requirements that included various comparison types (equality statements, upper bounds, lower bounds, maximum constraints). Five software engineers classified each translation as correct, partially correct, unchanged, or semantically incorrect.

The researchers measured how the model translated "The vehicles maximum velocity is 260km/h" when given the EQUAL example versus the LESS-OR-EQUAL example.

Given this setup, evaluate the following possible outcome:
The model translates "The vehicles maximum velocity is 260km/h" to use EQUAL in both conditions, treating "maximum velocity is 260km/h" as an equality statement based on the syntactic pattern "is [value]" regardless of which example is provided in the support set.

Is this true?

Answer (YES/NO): NO